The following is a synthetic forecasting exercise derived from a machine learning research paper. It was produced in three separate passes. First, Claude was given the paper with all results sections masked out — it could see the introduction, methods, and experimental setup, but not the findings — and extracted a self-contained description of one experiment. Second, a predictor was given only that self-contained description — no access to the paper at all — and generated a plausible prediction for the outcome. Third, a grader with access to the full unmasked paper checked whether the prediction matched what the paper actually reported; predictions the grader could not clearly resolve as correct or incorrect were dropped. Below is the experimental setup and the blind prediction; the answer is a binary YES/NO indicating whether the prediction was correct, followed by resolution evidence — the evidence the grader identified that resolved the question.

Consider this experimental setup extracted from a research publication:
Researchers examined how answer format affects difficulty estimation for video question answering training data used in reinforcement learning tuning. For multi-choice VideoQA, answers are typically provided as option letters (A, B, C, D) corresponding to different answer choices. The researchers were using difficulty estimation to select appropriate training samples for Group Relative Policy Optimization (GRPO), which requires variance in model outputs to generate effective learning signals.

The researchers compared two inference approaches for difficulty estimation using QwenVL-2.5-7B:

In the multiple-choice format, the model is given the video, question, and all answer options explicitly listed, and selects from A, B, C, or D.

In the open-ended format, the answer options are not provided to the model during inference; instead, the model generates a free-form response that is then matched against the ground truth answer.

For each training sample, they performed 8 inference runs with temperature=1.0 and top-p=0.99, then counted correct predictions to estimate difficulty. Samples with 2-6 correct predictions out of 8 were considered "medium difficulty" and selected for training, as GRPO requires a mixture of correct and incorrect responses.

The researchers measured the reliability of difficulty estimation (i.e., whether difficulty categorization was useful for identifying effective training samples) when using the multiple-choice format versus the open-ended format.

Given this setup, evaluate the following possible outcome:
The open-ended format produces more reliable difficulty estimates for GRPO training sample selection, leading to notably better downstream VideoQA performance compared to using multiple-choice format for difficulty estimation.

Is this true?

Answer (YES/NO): YES